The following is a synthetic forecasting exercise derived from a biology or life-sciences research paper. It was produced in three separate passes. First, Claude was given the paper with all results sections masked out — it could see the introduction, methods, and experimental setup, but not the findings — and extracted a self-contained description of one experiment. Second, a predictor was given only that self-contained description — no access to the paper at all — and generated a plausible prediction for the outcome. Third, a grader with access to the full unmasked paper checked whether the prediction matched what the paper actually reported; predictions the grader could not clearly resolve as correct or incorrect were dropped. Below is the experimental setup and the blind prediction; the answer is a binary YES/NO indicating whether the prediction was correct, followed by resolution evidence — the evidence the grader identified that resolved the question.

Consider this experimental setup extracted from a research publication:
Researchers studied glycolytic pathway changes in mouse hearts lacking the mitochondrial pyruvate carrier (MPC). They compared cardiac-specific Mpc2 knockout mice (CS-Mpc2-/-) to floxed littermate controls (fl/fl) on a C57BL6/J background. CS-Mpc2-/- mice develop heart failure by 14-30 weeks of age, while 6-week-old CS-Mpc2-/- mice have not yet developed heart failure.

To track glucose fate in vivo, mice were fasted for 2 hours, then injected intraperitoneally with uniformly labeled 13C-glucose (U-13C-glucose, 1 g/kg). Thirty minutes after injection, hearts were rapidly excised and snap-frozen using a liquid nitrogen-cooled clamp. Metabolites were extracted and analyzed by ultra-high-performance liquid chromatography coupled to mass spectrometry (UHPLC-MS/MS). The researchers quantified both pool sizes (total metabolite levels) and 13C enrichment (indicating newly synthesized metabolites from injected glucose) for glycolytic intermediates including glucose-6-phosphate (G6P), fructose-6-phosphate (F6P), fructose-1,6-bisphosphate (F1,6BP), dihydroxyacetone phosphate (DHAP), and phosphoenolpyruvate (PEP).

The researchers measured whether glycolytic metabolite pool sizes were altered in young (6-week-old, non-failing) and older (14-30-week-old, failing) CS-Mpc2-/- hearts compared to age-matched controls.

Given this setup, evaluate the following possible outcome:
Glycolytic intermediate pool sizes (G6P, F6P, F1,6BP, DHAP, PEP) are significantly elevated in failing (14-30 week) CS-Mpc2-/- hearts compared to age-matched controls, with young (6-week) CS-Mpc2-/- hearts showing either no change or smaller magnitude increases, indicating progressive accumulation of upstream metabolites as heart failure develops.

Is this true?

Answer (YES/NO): YES